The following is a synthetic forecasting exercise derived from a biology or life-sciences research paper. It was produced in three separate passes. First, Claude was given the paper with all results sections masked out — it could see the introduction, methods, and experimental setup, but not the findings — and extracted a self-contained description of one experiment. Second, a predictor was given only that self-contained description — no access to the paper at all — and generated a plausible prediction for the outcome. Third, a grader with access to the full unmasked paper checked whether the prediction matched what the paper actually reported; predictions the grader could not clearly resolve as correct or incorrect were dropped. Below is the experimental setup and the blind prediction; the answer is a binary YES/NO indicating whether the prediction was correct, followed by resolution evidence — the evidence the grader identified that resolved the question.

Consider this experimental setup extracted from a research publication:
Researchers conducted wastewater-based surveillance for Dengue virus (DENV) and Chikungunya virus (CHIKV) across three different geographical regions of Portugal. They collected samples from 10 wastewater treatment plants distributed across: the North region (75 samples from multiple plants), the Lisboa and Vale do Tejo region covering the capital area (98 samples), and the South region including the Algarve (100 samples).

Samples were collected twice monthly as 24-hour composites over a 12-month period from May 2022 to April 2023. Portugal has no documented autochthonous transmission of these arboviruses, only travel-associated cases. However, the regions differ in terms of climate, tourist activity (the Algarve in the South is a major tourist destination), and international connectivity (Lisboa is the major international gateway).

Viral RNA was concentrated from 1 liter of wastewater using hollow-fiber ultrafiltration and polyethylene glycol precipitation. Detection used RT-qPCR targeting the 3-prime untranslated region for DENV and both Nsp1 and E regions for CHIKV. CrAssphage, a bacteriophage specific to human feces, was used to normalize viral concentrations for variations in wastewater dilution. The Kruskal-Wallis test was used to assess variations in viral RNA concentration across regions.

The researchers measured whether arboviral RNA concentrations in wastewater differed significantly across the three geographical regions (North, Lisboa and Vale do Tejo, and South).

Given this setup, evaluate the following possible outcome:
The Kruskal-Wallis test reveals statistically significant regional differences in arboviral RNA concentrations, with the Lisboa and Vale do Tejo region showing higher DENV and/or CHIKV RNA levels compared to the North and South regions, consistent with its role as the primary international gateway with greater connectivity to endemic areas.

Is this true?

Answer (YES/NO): NO